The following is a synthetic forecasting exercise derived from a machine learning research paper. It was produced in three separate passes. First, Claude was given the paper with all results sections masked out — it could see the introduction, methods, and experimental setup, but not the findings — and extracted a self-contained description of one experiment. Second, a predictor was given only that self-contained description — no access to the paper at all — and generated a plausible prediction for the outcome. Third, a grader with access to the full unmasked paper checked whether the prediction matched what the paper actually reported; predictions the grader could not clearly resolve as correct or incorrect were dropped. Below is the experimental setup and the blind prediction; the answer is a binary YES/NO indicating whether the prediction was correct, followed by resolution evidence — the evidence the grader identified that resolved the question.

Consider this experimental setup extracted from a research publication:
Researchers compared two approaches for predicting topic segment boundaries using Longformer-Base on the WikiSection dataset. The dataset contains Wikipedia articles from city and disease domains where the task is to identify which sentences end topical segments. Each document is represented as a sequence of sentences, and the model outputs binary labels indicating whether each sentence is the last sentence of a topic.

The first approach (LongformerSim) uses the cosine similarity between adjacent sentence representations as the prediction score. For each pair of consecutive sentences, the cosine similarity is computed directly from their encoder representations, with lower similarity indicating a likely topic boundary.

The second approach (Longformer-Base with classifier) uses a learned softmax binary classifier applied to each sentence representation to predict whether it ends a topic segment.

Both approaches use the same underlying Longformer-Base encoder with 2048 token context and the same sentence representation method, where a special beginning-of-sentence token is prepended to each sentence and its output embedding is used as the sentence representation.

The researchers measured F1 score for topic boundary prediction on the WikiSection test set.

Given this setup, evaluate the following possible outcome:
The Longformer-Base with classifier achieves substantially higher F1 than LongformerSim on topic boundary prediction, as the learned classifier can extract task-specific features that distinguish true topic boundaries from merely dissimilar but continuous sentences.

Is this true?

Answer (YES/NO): YES